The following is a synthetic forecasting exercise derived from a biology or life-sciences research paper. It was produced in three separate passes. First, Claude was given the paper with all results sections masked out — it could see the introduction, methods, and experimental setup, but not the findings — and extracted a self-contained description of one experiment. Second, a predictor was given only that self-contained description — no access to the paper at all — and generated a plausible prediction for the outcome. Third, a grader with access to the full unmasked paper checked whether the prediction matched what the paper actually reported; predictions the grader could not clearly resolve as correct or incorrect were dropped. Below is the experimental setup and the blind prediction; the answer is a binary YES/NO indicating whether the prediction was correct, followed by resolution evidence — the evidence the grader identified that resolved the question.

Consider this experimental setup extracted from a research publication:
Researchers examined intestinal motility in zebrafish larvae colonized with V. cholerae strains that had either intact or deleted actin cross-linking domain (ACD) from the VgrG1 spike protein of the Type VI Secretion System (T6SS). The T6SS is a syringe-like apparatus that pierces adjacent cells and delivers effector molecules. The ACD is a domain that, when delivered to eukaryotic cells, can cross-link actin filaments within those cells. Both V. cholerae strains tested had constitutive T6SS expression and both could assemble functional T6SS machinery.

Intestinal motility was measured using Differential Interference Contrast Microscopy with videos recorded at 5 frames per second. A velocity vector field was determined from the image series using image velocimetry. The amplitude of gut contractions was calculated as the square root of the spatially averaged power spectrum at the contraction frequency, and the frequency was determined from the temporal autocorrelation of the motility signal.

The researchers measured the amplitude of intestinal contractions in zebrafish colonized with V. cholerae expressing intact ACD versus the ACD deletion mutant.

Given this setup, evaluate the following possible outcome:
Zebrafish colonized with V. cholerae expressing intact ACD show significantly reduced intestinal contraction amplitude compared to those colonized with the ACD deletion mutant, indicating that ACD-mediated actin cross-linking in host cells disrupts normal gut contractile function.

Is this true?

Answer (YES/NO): NO